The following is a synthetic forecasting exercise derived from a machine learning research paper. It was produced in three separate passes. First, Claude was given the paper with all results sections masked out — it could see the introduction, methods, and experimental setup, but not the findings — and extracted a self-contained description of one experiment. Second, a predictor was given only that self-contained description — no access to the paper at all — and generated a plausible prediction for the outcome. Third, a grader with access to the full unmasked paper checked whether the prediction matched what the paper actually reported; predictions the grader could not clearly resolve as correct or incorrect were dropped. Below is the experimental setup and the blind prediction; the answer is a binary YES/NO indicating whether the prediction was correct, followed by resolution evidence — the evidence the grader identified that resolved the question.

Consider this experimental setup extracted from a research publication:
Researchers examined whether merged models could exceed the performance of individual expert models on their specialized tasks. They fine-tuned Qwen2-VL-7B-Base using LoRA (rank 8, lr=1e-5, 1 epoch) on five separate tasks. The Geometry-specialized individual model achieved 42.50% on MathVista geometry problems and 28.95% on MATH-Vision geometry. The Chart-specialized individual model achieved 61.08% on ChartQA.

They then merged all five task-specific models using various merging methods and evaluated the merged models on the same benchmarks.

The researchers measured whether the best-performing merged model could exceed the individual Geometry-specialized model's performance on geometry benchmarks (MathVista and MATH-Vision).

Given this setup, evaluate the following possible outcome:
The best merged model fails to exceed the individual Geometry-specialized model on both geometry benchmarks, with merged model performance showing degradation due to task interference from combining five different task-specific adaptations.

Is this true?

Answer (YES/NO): NO